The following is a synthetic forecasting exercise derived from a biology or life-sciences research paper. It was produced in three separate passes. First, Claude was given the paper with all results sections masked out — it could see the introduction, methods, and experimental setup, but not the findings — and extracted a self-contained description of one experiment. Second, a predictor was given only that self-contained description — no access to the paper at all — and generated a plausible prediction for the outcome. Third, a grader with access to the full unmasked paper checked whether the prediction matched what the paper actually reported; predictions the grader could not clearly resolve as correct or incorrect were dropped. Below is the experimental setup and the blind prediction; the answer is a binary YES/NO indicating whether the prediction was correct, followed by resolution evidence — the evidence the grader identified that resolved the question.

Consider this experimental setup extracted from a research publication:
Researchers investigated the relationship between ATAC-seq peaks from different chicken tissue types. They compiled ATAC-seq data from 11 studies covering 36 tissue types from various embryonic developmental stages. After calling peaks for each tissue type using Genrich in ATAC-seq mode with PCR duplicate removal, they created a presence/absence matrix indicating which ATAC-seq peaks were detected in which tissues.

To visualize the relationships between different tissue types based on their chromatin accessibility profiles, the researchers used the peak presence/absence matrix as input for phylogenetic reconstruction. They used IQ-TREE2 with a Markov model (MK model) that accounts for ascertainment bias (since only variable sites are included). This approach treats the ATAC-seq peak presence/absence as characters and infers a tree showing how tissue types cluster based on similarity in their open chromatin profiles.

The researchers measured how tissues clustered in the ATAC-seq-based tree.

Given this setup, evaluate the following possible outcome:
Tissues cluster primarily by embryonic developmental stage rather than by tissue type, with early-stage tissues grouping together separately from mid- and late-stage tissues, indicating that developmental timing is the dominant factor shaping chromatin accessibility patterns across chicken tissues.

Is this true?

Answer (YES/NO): NO